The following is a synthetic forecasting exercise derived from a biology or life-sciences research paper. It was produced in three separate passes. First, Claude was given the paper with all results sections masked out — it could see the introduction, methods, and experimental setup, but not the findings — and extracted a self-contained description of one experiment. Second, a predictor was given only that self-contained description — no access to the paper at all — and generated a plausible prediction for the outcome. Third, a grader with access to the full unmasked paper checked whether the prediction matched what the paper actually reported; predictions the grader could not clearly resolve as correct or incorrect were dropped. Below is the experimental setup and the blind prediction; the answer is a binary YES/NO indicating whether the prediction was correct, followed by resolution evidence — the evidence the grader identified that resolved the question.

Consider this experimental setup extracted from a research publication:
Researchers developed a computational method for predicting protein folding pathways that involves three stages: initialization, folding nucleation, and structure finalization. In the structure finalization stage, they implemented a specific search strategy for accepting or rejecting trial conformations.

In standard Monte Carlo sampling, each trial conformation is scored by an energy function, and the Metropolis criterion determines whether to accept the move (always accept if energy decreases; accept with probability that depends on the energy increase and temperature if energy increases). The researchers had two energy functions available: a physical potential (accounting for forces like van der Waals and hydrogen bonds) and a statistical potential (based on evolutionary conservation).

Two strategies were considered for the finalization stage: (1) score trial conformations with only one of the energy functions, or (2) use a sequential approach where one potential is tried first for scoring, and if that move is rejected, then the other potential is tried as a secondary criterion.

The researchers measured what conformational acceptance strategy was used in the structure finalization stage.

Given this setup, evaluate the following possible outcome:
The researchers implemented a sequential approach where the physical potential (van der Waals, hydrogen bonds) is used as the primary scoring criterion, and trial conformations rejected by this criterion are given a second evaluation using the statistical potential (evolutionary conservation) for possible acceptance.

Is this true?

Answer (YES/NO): YES